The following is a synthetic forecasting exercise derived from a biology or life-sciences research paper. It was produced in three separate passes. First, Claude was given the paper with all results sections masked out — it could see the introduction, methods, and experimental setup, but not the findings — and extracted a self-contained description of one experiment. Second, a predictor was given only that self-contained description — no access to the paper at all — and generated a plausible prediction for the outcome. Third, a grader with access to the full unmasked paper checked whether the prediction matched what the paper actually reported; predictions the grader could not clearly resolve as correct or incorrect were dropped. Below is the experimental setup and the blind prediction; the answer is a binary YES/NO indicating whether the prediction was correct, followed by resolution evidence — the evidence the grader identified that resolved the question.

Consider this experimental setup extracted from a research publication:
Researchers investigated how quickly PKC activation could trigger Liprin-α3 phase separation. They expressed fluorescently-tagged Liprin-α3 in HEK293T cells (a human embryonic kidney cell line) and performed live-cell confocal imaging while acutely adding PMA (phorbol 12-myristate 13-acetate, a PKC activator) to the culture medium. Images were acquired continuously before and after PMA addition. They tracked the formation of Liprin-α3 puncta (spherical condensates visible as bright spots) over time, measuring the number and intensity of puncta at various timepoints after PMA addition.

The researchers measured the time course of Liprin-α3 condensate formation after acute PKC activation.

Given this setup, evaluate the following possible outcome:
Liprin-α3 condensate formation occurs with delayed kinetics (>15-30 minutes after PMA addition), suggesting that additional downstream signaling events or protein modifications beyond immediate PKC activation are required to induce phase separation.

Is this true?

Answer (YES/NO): NO